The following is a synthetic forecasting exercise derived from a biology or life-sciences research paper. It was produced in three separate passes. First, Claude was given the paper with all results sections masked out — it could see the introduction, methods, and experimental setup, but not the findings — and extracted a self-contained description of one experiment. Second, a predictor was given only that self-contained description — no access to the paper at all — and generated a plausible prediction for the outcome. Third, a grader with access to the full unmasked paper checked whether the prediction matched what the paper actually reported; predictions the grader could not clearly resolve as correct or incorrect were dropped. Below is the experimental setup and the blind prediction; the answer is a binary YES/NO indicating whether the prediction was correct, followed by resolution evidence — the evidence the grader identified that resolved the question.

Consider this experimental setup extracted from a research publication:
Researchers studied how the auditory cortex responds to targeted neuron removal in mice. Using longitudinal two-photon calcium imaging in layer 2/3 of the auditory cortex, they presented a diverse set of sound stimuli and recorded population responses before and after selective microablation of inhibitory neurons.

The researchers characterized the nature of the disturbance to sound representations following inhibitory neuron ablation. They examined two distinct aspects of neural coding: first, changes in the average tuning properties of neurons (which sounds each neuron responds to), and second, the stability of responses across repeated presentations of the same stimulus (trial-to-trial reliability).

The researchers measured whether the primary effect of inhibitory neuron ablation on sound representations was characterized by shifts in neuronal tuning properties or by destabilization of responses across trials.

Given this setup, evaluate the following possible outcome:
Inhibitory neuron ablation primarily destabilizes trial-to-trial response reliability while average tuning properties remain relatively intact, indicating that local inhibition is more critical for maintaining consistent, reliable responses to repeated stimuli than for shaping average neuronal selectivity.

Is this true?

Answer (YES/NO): YES